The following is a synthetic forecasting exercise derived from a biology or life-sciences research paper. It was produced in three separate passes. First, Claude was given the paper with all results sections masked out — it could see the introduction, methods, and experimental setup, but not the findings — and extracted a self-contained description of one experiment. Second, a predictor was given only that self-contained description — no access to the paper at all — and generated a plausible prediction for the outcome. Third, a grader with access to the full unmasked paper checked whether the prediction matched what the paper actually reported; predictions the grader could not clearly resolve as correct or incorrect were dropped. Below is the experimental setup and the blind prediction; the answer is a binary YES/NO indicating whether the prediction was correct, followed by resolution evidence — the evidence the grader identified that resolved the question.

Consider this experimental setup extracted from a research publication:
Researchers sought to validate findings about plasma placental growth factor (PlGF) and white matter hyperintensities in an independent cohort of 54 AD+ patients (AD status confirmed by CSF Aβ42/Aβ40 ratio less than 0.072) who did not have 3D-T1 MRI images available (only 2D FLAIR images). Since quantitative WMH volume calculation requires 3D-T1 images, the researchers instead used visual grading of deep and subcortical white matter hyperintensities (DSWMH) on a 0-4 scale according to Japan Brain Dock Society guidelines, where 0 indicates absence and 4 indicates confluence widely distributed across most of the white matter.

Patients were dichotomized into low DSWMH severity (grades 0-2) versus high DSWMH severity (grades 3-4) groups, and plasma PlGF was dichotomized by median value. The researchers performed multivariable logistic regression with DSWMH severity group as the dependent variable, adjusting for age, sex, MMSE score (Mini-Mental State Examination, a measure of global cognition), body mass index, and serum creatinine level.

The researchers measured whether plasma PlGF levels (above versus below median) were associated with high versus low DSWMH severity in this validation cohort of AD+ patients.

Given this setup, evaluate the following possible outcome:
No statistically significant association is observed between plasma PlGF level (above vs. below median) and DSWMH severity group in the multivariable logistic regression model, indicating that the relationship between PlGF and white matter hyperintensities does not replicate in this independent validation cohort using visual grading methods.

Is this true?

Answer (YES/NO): NO